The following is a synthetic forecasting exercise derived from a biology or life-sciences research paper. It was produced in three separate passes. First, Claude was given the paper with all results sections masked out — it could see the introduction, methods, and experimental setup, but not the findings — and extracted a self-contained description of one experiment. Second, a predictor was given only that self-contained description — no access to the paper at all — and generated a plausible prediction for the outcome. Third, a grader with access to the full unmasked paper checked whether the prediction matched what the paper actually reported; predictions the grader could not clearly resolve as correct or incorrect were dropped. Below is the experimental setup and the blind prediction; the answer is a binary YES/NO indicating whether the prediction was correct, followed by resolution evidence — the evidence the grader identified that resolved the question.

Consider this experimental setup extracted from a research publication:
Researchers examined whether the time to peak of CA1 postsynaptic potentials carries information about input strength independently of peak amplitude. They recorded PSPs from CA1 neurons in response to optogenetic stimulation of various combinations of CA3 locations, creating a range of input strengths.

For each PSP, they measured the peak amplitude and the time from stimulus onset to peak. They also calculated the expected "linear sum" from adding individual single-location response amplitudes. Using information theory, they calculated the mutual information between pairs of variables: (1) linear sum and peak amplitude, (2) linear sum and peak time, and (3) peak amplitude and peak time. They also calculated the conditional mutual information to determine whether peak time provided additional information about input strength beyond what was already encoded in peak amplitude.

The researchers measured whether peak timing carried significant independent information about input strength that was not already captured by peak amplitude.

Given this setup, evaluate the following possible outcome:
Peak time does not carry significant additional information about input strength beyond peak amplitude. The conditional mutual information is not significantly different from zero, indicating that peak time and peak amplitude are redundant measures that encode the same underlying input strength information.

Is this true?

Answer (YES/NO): NO